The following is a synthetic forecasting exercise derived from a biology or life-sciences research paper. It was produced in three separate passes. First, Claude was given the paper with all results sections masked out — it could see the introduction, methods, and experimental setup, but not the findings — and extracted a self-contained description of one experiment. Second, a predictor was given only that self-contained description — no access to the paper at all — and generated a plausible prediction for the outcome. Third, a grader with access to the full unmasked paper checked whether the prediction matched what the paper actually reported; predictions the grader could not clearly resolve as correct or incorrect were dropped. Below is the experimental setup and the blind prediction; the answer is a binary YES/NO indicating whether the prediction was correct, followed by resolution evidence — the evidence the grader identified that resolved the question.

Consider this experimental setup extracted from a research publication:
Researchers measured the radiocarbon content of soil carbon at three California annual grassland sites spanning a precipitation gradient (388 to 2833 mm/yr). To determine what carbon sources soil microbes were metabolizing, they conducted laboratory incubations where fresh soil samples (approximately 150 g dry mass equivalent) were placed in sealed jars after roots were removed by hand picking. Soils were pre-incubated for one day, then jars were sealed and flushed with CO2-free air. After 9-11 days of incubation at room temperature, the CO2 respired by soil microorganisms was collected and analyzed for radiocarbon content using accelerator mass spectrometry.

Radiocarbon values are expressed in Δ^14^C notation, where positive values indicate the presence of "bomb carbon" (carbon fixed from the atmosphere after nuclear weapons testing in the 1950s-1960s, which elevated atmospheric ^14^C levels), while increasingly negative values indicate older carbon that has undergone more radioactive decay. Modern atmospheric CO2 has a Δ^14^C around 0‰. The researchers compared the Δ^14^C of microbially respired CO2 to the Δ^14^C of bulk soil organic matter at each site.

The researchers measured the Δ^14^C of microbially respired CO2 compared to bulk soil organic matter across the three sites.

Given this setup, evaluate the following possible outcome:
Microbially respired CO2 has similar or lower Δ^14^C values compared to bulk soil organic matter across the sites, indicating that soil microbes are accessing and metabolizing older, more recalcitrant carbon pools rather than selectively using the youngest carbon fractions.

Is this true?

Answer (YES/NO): NO